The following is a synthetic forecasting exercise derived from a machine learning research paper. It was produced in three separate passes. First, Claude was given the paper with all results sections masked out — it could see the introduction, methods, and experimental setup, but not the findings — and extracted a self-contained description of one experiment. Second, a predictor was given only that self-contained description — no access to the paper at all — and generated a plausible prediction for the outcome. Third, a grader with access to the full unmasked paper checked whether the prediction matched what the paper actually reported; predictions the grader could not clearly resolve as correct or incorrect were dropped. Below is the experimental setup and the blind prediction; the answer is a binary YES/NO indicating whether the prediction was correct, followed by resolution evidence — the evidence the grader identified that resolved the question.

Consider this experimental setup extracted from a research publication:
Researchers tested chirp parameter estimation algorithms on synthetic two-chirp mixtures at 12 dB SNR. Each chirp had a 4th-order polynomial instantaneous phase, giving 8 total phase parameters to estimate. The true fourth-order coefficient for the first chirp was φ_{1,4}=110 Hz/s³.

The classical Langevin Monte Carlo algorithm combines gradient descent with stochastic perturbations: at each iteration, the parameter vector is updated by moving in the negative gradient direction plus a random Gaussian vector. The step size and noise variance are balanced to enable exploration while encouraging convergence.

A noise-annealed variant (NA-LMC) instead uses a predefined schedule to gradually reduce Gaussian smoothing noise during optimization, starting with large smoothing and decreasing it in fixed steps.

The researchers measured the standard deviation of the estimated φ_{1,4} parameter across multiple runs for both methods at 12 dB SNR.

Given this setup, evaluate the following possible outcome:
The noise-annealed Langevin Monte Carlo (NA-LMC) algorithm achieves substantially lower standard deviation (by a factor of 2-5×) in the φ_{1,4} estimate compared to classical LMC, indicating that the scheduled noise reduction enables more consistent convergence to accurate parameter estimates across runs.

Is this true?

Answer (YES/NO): NO